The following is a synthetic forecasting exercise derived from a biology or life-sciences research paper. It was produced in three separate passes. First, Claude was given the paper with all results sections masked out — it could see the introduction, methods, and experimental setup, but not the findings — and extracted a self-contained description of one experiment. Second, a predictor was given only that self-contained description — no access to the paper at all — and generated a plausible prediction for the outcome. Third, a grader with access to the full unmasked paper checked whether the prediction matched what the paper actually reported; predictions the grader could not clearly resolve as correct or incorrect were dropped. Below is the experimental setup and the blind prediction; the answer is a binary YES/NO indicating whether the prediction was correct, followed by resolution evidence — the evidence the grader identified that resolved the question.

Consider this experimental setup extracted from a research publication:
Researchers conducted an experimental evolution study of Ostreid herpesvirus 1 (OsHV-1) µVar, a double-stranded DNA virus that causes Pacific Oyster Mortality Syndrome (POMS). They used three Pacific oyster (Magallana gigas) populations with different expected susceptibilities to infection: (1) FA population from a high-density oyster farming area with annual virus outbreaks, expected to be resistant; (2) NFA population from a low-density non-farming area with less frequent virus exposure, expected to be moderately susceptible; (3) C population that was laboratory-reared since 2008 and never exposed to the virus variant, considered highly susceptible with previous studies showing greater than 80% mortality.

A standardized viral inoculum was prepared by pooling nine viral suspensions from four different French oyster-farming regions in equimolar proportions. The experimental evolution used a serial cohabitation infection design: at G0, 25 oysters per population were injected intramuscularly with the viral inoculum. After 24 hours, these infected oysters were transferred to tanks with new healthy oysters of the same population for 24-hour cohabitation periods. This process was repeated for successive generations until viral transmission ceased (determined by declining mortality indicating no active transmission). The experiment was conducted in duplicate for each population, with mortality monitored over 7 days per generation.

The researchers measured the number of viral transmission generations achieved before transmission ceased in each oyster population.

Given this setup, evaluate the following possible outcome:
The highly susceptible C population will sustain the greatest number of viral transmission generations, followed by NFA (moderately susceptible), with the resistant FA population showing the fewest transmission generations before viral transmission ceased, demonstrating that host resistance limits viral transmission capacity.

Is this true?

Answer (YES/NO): NO